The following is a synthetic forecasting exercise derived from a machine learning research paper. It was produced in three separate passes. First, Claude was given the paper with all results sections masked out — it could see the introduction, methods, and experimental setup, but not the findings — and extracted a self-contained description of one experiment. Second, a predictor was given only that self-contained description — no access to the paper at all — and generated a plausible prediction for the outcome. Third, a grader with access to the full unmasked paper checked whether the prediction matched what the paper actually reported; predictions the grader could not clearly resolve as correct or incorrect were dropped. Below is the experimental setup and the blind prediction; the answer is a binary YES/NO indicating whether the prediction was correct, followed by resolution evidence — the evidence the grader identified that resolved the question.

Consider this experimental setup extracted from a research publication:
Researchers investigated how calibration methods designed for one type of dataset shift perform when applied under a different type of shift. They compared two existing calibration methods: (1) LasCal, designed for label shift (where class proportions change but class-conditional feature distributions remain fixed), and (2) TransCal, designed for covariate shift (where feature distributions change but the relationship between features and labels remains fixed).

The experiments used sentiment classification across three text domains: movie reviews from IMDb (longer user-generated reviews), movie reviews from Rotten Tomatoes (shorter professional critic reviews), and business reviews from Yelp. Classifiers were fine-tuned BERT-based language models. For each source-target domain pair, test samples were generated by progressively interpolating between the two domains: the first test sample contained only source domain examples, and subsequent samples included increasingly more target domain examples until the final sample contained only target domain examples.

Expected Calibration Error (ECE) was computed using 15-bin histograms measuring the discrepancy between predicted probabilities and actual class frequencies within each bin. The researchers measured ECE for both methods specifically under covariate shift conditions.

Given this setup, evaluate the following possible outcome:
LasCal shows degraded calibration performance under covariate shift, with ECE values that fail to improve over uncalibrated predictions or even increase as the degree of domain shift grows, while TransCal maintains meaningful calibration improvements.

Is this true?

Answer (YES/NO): NO